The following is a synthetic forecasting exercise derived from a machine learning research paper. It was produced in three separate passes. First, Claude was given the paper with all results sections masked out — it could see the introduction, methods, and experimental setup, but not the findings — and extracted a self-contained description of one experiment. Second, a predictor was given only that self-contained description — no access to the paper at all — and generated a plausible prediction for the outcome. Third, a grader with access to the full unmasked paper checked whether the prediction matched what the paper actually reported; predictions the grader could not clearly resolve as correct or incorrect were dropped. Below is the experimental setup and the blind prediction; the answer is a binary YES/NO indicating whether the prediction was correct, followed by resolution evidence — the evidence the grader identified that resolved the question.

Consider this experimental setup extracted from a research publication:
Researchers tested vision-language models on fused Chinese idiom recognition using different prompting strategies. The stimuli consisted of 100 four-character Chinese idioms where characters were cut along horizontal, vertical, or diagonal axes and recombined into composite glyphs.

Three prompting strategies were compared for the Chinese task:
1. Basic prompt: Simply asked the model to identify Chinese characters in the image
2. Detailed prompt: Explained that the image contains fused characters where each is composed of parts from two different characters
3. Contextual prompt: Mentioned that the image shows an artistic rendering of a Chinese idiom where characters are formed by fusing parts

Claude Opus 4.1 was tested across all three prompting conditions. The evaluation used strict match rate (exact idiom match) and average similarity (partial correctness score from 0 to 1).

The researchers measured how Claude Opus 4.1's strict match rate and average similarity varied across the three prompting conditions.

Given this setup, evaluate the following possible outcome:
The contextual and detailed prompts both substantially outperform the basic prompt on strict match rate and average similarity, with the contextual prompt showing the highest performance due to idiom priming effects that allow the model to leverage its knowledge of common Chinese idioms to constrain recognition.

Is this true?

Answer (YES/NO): NO